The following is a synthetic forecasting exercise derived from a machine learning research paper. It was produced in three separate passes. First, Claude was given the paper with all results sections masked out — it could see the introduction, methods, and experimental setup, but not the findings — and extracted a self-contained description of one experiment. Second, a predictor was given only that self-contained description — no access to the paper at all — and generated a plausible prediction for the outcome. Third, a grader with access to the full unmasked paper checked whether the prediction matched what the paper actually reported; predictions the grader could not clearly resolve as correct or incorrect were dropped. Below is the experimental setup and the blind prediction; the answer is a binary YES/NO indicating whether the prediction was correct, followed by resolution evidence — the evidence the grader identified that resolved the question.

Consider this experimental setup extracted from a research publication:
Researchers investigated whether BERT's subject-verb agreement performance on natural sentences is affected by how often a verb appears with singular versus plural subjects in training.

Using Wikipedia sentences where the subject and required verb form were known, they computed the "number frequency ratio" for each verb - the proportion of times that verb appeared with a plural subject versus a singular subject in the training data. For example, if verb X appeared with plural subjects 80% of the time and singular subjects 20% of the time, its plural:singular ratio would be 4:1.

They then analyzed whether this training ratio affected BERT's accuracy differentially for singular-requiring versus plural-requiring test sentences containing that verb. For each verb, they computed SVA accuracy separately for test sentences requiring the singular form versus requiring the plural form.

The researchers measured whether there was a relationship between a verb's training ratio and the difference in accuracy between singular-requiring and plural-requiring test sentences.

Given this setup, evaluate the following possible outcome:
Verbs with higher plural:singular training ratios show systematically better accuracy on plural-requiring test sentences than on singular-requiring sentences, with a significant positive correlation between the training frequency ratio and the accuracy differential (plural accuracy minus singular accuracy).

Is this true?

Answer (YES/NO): YES